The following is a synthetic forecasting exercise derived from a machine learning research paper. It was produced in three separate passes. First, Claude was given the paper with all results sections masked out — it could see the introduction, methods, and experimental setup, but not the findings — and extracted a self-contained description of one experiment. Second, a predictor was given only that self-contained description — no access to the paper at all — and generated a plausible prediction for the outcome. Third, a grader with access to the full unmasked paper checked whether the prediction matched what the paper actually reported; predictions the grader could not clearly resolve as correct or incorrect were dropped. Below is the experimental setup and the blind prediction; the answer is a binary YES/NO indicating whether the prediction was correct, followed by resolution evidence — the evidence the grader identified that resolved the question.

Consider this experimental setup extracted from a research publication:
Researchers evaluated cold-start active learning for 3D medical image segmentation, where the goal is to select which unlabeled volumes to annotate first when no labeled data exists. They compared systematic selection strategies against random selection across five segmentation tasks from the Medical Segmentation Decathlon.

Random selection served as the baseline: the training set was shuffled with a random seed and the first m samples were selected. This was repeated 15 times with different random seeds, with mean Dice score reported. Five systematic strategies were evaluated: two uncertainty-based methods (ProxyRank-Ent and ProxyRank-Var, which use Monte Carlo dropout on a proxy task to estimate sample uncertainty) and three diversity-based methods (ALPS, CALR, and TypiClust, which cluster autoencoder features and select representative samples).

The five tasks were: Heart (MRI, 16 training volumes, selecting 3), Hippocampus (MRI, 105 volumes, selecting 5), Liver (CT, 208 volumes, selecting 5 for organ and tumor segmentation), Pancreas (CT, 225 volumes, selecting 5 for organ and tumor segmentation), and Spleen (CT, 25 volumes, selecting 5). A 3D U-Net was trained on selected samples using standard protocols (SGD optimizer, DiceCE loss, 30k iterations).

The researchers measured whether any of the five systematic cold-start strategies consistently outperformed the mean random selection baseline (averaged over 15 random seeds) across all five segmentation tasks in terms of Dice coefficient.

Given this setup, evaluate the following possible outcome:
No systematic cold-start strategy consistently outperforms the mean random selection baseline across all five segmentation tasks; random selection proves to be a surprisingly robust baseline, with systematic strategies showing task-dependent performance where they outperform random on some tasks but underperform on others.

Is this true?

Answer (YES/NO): YES